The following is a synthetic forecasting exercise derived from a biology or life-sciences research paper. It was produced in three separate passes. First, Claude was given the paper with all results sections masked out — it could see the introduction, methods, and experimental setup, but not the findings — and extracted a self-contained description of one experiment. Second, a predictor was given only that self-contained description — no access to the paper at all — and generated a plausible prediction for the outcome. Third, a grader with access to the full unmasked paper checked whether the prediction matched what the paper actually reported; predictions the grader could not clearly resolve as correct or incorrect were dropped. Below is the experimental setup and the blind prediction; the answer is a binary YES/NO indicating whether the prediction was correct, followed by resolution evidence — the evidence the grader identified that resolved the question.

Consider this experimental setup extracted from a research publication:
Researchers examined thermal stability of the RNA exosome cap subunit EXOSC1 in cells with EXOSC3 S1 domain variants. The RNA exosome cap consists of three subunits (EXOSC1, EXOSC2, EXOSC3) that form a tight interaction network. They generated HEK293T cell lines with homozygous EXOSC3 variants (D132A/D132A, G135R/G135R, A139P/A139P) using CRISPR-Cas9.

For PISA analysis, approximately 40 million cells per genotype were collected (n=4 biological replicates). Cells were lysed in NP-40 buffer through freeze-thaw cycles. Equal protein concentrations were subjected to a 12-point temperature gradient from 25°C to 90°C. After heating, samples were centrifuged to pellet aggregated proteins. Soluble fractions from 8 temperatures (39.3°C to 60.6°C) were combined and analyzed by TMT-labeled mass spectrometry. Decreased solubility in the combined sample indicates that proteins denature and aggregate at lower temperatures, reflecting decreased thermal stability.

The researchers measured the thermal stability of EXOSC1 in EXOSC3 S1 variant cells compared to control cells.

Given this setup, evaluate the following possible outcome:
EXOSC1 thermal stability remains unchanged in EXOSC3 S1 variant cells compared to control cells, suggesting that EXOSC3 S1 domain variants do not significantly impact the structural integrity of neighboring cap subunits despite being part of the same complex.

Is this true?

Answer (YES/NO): NO